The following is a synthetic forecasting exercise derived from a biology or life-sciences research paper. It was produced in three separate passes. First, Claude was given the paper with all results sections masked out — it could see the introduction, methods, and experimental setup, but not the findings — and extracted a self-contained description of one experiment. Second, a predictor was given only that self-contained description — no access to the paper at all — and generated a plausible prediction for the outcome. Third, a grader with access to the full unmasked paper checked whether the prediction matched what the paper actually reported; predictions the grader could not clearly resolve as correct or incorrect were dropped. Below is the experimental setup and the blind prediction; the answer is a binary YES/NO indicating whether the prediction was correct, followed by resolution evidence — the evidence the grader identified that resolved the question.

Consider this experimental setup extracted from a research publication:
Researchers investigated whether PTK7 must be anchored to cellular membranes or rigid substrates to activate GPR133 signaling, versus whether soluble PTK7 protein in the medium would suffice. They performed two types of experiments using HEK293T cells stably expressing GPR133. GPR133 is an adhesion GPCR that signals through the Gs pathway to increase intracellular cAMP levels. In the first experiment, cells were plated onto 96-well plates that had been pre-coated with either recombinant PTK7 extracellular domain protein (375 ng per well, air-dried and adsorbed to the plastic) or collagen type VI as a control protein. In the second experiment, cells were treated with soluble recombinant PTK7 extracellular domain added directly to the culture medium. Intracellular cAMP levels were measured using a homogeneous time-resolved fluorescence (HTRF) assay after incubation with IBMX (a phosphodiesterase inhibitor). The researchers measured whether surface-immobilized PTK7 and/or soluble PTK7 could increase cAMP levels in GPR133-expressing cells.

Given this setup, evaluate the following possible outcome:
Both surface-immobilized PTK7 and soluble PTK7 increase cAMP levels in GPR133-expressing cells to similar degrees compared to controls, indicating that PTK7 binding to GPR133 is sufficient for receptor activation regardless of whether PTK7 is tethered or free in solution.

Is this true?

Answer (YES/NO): NO